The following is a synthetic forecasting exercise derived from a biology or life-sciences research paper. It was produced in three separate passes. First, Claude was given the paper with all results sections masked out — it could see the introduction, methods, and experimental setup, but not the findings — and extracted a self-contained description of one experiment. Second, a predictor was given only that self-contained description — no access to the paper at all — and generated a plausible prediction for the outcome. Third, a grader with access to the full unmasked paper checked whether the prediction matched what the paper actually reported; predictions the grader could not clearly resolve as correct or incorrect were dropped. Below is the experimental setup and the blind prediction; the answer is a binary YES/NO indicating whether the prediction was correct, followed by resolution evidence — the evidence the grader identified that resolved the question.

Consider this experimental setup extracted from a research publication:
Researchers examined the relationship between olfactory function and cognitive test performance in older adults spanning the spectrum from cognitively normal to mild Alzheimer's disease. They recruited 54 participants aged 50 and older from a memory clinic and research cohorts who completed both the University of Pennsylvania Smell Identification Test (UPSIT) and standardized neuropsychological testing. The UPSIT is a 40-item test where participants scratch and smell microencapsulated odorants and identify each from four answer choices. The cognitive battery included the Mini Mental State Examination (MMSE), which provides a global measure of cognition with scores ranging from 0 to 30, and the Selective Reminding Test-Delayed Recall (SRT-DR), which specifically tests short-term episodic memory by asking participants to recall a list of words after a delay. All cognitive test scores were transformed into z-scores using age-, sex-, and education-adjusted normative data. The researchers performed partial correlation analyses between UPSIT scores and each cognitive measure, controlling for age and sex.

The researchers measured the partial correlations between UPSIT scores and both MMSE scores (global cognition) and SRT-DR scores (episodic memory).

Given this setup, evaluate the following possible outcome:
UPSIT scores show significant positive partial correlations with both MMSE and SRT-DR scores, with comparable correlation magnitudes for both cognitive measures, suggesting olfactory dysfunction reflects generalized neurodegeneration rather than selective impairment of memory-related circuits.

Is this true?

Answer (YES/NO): NO